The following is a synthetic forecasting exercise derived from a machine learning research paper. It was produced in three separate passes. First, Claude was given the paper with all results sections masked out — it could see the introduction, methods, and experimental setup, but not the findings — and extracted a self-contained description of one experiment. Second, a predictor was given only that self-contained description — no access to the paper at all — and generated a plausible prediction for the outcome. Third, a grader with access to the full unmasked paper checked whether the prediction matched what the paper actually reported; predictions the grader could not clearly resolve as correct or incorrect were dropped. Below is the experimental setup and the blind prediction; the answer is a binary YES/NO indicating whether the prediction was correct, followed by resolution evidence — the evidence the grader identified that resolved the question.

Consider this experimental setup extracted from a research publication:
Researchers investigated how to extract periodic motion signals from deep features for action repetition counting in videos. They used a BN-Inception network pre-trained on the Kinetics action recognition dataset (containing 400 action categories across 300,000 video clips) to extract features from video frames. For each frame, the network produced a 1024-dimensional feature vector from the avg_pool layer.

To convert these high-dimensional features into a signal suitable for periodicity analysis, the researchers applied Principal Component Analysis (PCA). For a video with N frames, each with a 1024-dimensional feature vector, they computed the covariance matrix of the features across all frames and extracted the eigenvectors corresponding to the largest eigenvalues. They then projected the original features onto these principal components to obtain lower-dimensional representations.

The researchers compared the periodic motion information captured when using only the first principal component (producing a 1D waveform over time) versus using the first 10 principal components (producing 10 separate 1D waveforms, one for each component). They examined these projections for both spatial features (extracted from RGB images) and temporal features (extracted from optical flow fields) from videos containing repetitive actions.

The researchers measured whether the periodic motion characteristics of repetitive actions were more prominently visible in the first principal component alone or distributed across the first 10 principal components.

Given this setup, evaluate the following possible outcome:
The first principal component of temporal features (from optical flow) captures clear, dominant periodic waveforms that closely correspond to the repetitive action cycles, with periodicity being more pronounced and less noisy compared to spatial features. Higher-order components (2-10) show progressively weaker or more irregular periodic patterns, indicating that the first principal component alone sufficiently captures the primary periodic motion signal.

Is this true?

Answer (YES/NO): NO